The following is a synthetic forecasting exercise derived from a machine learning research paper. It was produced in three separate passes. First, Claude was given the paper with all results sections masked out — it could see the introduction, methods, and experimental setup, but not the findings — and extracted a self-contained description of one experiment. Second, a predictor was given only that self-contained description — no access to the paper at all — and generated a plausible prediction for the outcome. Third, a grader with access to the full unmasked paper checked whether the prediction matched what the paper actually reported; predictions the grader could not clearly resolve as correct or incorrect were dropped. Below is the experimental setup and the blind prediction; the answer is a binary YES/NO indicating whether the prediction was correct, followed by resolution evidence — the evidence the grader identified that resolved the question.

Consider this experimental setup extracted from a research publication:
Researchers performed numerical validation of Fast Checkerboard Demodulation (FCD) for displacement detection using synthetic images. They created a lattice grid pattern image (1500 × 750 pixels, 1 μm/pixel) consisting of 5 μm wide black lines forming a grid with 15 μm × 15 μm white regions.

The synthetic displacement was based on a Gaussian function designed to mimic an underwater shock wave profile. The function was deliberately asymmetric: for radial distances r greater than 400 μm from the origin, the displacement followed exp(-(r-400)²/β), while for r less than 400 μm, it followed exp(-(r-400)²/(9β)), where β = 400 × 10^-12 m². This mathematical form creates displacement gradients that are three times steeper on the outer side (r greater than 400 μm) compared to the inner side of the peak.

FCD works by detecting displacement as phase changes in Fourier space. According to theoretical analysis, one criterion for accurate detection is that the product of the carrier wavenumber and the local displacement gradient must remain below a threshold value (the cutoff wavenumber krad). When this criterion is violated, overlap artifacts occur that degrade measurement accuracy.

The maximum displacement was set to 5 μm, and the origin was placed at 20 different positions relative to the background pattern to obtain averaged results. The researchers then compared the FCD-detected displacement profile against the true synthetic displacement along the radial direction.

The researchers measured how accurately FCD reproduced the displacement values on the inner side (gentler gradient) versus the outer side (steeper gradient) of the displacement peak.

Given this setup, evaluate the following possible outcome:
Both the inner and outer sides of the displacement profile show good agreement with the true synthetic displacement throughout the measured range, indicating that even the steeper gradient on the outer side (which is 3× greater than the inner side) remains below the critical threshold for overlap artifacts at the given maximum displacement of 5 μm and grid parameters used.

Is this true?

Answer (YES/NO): YES